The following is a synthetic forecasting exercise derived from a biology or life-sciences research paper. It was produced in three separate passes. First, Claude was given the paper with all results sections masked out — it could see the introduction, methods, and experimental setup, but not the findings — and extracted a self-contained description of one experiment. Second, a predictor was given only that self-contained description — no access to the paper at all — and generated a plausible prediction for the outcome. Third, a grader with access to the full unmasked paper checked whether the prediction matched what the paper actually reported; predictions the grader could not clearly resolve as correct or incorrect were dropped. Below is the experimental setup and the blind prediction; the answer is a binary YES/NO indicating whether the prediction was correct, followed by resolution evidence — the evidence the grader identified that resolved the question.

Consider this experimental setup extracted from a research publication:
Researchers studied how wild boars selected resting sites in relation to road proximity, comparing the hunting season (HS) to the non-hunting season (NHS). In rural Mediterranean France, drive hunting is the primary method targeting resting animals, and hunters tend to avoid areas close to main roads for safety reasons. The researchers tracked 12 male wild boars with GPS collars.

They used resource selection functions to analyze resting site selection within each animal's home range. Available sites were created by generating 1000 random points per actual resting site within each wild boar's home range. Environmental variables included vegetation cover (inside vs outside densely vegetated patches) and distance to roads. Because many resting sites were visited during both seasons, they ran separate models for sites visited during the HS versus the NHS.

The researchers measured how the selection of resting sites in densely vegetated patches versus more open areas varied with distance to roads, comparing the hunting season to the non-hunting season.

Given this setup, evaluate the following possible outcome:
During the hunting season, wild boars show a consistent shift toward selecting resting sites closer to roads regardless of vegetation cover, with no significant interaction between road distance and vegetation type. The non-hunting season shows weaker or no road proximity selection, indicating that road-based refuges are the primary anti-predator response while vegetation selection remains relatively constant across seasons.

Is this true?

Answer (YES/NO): NO